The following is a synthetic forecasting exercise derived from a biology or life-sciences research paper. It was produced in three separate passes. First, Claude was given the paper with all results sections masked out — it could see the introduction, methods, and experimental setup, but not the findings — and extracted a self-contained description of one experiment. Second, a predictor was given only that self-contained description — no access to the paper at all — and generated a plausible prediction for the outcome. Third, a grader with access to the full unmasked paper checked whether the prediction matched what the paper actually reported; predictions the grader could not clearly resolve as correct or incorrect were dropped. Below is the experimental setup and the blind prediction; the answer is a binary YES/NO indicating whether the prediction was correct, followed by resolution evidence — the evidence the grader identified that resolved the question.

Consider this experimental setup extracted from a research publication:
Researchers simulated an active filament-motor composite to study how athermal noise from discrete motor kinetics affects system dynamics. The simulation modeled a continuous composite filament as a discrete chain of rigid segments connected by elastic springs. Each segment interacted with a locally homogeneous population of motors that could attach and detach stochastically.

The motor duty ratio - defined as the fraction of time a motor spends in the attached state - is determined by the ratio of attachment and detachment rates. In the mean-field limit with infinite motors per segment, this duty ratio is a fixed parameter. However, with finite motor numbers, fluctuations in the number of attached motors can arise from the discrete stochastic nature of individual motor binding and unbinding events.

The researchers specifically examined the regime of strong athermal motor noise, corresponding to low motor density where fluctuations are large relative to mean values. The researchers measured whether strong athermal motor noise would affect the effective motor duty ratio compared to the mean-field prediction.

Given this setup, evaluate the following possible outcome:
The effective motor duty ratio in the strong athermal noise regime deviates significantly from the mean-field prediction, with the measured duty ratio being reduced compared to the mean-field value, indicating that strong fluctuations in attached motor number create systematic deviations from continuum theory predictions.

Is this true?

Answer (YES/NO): NO